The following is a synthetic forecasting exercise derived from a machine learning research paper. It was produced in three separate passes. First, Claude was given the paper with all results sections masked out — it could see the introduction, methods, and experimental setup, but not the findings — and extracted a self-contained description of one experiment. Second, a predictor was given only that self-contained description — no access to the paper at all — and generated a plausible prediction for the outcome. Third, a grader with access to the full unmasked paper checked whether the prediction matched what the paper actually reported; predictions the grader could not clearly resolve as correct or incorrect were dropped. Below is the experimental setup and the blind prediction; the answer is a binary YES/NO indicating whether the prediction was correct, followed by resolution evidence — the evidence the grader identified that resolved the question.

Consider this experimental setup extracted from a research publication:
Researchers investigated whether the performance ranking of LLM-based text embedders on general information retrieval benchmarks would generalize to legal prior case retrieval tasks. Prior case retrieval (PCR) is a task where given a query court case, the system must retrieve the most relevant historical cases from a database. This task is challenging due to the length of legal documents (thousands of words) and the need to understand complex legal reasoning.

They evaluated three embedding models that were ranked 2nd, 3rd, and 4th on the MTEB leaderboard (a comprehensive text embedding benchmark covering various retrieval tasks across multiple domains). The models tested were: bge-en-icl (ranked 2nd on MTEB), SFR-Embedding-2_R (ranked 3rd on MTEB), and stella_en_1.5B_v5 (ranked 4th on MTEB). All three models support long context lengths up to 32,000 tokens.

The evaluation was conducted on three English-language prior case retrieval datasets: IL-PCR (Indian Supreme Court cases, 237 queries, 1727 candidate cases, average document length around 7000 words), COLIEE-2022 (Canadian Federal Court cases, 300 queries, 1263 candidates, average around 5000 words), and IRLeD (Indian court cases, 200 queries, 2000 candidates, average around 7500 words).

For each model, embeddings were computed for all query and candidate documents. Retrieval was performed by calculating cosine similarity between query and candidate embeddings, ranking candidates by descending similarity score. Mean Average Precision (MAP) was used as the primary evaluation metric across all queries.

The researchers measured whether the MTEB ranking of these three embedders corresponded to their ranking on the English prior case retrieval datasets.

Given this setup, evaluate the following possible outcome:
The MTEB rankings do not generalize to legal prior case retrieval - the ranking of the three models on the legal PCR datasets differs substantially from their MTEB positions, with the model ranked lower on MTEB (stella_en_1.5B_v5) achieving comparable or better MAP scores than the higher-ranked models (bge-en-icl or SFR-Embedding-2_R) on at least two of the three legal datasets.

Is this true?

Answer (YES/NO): YES